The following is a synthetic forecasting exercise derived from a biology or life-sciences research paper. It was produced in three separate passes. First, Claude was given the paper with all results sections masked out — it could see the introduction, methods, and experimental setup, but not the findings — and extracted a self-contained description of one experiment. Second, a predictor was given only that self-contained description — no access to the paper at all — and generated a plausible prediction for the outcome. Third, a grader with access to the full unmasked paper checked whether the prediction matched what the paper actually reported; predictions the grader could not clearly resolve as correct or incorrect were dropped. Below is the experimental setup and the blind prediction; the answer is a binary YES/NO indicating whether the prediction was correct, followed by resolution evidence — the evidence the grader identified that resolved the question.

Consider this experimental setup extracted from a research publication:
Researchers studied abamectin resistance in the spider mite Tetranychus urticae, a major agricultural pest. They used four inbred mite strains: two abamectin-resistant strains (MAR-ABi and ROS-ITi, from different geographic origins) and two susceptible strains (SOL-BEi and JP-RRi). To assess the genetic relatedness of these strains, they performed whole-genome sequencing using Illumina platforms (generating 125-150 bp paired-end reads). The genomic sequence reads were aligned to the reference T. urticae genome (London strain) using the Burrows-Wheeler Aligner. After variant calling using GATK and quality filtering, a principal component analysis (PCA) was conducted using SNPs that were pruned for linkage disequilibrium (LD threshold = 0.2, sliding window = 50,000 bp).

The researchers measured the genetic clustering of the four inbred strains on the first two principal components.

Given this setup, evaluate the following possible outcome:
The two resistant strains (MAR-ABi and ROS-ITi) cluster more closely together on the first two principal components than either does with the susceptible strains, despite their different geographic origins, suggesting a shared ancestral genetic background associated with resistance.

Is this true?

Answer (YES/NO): NO